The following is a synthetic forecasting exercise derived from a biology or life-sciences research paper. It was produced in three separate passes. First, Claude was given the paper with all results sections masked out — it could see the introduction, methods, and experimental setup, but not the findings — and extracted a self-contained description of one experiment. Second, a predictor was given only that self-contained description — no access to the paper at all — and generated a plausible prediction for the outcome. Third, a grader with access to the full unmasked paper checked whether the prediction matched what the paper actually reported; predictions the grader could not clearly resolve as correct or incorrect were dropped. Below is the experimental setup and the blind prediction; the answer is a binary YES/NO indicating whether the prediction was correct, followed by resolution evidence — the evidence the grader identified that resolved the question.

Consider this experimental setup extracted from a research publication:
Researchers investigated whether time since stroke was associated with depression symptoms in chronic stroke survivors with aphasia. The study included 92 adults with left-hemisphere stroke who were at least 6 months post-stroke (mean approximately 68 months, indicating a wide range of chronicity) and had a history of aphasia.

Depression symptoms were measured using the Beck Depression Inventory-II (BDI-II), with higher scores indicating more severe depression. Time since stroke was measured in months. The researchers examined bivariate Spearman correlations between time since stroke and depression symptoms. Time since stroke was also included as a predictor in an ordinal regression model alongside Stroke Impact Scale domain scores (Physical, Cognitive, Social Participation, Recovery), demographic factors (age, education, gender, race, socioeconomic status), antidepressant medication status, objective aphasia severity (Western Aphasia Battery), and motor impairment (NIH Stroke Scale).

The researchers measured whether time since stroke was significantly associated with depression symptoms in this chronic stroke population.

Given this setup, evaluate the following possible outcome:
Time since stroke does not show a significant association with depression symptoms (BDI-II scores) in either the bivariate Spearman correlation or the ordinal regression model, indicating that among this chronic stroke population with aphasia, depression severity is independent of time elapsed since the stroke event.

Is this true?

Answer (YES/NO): NO